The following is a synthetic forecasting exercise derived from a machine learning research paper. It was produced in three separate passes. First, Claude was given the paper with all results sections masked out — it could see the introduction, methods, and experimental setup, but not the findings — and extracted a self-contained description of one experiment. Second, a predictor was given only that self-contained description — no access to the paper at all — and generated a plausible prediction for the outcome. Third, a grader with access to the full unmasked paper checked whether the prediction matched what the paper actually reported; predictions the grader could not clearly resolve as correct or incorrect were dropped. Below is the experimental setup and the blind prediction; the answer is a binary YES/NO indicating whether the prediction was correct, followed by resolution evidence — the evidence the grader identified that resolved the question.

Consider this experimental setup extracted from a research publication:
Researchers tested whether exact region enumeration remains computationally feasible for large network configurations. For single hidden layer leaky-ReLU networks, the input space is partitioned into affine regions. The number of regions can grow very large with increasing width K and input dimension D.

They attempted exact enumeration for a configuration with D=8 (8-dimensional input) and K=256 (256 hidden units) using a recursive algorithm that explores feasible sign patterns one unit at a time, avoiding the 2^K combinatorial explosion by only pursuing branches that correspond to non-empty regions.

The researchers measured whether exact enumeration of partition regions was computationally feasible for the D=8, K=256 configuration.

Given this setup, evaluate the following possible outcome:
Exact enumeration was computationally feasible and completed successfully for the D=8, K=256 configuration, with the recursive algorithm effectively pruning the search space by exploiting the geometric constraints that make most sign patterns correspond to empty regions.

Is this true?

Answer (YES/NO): NO